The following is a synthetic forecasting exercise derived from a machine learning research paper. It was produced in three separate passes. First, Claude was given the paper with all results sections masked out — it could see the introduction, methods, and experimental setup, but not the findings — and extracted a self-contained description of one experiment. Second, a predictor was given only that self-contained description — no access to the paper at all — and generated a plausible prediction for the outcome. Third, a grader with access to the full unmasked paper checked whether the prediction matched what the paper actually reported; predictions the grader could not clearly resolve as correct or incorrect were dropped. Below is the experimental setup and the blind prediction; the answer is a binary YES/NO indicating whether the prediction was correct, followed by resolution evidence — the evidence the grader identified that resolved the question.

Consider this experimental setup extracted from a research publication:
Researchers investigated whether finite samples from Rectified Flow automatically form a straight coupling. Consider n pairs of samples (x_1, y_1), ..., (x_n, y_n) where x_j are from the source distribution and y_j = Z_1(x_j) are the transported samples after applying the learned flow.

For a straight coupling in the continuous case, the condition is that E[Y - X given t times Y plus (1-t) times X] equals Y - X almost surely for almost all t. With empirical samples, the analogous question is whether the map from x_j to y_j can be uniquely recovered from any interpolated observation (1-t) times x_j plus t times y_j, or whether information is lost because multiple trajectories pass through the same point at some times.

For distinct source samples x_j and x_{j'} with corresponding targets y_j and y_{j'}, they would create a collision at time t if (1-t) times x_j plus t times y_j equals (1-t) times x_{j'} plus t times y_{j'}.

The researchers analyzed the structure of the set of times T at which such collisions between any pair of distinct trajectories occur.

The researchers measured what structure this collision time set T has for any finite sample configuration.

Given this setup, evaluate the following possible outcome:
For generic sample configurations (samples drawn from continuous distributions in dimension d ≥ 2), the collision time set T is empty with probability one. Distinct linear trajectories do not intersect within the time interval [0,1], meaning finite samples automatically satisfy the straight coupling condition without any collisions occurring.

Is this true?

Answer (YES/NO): NO